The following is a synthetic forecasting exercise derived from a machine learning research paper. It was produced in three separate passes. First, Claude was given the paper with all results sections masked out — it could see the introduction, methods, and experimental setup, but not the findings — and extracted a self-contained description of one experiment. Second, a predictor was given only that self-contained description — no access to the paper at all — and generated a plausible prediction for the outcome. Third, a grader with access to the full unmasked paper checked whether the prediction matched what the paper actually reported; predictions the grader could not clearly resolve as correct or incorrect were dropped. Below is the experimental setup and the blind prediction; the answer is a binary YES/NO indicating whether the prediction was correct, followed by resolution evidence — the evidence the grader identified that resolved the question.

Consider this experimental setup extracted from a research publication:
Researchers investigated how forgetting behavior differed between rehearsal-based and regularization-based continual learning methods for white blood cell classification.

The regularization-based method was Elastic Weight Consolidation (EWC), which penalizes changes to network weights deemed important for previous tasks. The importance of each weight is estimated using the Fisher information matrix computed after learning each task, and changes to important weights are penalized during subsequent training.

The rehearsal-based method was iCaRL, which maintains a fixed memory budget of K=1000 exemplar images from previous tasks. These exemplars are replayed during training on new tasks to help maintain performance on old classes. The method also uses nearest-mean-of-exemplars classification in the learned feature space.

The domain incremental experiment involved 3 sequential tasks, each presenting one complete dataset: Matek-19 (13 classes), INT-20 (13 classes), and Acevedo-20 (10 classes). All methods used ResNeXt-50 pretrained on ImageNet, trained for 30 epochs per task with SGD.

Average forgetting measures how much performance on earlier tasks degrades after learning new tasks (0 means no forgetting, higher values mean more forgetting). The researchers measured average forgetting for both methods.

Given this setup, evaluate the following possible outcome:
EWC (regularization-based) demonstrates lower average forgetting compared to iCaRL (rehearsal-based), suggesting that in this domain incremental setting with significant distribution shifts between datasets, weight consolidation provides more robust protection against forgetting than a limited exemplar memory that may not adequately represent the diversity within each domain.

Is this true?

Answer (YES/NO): NO